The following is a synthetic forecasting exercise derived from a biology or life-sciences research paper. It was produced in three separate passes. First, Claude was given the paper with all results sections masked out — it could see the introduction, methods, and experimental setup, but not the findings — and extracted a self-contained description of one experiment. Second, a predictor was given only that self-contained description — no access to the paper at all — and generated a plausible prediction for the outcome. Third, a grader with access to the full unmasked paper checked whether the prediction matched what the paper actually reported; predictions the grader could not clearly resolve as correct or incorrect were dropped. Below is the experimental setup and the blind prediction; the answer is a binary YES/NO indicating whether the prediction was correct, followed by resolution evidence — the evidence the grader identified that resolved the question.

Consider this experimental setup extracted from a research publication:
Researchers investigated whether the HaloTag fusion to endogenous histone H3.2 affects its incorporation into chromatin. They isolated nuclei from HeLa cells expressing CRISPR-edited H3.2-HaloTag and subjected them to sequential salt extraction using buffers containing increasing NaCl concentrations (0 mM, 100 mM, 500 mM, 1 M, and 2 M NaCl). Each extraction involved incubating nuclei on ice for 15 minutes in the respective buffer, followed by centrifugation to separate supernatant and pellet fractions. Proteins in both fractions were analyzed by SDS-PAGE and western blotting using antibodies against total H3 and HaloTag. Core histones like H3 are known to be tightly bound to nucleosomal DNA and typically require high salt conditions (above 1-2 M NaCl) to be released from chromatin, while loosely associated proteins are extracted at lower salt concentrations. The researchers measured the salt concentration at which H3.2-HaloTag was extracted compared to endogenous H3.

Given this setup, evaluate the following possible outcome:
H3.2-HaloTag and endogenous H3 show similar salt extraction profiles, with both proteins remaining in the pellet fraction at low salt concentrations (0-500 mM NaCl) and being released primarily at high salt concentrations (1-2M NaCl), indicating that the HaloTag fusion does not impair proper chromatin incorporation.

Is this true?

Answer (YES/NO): YES